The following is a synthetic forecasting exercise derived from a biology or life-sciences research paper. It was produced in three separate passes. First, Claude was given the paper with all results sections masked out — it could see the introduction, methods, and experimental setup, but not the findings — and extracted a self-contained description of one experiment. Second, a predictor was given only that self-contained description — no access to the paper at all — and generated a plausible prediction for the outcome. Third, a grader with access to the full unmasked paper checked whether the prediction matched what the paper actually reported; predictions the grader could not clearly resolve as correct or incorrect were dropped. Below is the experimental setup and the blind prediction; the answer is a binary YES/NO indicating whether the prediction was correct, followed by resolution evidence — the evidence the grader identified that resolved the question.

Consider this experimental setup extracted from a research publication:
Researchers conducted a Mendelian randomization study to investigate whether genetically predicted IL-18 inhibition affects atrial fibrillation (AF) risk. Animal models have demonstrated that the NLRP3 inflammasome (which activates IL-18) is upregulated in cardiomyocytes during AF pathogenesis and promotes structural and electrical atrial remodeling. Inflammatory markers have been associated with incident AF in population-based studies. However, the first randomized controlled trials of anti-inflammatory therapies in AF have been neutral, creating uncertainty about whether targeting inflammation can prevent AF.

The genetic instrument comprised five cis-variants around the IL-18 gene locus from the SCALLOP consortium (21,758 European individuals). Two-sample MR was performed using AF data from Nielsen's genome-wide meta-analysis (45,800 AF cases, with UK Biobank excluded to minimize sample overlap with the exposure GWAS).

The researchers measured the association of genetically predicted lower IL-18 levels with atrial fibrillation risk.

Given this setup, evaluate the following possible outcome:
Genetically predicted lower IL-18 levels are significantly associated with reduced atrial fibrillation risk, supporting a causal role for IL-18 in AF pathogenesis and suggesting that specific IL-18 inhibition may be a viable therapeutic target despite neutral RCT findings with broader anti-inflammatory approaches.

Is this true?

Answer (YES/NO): NO